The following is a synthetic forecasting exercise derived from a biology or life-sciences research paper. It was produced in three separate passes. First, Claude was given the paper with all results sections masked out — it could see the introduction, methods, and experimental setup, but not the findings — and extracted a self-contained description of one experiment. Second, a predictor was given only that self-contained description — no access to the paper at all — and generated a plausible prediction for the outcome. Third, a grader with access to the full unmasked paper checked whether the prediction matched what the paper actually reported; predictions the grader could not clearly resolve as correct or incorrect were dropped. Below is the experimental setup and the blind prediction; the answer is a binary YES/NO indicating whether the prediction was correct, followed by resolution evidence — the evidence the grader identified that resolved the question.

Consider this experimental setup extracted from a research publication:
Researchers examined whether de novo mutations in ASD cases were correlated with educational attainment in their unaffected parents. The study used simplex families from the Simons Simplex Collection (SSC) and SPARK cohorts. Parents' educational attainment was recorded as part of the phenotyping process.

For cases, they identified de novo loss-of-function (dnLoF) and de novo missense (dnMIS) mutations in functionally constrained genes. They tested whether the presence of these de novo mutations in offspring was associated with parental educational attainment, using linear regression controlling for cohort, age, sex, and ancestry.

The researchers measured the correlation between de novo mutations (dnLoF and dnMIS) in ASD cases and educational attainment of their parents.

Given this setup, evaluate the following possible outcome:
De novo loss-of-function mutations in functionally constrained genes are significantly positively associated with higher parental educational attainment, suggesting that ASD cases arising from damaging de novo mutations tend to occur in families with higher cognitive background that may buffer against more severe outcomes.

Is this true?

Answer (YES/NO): YES